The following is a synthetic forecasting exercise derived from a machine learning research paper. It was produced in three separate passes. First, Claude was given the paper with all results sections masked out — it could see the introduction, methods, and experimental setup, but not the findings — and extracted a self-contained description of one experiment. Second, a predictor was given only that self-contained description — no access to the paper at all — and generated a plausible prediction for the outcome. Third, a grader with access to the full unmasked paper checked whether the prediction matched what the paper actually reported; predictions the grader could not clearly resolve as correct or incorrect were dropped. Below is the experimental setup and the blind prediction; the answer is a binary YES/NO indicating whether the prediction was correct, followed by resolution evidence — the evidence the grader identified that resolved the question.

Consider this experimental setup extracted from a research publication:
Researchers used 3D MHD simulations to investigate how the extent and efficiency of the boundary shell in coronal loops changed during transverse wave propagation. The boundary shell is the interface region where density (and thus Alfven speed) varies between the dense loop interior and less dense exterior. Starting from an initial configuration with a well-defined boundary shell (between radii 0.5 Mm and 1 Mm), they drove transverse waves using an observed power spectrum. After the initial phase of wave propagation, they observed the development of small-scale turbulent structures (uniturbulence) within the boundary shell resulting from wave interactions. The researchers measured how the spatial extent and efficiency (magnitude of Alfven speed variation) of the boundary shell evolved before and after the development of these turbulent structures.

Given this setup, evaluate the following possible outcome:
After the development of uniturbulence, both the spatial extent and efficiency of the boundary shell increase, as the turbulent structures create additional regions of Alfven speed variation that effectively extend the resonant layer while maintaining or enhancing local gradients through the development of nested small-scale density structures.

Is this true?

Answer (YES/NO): YES